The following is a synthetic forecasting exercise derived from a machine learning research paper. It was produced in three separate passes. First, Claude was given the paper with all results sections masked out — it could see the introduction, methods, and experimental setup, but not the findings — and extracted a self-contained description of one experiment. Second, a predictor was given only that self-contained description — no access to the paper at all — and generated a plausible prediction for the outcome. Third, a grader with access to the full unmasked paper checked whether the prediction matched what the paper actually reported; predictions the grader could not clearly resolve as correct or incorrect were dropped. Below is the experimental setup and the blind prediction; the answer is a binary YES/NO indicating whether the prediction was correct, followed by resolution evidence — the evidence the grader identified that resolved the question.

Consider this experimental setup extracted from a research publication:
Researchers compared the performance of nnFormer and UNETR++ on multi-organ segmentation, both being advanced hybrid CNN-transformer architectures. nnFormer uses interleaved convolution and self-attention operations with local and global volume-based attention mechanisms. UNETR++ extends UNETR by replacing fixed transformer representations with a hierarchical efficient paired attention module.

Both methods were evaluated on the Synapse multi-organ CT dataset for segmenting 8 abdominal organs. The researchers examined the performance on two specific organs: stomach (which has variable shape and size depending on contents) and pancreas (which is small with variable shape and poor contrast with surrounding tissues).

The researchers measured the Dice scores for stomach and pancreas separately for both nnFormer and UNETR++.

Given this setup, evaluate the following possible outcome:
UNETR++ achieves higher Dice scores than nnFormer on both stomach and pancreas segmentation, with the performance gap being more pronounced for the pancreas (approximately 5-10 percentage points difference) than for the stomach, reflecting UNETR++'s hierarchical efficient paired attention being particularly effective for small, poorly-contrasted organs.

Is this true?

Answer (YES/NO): NO